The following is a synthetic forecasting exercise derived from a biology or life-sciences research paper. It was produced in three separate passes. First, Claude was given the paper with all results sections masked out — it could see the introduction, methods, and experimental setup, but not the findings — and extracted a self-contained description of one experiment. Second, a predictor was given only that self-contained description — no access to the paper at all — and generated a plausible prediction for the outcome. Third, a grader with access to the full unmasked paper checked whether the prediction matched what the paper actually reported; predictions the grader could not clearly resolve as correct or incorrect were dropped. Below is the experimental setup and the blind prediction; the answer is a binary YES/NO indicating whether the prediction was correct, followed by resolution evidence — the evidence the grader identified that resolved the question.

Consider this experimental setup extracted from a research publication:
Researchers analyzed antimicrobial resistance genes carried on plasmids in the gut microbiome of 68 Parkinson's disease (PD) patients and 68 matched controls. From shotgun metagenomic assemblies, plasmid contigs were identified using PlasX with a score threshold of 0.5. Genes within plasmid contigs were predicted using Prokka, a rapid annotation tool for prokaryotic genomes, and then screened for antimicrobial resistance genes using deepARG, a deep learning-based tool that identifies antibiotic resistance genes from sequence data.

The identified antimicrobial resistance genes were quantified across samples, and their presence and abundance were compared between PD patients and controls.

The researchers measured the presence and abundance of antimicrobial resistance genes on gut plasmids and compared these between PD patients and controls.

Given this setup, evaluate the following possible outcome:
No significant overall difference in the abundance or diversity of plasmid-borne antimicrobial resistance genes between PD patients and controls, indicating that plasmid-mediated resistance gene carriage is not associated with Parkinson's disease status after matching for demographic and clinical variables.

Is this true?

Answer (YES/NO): YES